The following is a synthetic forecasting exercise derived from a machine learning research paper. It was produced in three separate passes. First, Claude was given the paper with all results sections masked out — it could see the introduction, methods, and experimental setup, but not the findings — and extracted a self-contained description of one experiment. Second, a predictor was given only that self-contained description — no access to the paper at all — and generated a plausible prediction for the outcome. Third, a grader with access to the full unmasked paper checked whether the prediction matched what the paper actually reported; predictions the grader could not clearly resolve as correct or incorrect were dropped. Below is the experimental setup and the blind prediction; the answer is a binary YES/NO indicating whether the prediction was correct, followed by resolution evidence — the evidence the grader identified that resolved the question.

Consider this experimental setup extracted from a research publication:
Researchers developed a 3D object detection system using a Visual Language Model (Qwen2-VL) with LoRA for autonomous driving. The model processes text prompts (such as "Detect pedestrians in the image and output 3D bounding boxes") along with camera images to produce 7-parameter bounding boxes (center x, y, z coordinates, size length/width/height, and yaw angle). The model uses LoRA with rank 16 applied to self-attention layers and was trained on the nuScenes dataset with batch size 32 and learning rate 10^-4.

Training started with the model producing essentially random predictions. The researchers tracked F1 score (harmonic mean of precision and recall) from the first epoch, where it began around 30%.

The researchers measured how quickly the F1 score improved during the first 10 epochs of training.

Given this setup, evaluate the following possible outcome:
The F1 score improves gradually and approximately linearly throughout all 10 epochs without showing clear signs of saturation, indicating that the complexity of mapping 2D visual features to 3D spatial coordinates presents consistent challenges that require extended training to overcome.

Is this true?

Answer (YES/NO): NO